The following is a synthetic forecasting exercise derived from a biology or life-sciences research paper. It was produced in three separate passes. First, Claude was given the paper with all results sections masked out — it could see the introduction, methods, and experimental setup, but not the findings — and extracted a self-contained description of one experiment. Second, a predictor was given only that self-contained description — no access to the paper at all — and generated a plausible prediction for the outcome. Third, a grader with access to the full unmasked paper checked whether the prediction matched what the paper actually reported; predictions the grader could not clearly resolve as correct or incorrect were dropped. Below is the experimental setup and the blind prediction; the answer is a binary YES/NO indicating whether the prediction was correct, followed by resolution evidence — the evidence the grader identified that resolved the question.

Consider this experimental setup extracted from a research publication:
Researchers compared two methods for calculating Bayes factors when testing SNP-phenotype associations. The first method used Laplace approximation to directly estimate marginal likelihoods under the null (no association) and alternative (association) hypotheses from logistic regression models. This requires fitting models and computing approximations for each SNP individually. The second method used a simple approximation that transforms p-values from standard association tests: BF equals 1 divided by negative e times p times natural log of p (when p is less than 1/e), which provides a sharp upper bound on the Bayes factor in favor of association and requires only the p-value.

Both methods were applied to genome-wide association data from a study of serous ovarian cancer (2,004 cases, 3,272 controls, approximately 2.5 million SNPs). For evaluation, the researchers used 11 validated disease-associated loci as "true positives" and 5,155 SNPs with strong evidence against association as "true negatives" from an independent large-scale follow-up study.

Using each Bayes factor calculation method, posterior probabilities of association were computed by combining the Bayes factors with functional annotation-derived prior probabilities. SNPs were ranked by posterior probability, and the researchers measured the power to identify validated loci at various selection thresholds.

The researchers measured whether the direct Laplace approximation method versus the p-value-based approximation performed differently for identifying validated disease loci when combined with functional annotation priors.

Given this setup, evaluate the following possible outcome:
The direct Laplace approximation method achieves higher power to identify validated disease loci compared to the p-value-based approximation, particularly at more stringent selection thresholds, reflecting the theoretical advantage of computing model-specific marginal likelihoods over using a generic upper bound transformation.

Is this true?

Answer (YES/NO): NO